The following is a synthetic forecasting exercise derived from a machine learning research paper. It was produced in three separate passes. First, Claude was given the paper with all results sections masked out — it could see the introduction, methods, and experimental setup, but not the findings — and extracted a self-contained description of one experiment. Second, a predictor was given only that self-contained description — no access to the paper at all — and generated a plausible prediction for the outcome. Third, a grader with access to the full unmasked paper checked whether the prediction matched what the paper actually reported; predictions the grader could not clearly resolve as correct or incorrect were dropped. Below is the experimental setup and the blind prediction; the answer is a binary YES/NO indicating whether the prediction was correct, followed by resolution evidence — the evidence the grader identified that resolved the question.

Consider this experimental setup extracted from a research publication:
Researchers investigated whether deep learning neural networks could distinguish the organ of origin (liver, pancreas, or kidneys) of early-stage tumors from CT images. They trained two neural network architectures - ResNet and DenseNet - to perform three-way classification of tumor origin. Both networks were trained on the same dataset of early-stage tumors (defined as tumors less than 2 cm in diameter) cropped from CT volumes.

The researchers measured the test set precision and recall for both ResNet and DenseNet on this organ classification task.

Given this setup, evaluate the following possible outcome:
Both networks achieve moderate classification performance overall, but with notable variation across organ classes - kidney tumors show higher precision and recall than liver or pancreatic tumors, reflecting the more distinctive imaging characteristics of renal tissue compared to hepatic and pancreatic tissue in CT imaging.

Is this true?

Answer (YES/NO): NO